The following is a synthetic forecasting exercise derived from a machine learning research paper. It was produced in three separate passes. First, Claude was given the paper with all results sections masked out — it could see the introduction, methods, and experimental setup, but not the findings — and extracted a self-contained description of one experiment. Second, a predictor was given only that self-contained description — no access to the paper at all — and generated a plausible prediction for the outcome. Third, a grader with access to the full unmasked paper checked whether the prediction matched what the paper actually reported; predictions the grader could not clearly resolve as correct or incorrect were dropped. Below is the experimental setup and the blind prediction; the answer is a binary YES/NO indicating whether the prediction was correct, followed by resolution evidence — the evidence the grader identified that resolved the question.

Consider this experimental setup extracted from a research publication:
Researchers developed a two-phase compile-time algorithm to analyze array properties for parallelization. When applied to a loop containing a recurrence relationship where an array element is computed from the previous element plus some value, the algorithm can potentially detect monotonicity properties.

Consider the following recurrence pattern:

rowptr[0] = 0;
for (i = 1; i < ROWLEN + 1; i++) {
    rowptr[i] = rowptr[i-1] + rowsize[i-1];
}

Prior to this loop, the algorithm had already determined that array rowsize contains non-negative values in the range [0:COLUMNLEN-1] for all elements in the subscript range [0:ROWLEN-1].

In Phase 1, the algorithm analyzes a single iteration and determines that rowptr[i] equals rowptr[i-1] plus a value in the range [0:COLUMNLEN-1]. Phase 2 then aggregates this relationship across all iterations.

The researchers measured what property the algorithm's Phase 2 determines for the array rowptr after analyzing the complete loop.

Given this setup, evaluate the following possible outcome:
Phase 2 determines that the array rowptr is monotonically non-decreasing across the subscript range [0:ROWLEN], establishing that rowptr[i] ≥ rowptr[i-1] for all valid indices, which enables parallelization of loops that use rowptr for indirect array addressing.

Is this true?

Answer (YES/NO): NO